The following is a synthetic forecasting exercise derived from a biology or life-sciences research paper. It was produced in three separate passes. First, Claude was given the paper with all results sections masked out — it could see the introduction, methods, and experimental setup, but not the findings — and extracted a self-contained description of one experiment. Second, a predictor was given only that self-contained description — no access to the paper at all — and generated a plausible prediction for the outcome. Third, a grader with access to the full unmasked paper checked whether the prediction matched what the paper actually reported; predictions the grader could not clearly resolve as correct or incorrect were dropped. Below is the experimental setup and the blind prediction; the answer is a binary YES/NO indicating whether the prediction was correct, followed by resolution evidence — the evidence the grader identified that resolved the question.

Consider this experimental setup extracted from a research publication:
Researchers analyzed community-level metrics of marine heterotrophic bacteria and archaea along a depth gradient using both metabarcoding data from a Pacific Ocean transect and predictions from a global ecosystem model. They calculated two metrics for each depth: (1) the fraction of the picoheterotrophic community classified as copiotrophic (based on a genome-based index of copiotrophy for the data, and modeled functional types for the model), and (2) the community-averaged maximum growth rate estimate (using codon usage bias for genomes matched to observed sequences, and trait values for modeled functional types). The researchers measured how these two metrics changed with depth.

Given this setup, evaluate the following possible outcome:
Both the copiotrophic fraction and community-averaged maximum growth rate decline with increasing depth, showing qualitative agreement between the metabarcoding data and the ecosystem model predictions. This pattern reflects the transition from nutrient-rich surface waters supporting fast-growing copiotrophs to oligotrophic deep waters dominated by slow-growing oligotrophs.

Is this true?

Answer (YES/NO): NO